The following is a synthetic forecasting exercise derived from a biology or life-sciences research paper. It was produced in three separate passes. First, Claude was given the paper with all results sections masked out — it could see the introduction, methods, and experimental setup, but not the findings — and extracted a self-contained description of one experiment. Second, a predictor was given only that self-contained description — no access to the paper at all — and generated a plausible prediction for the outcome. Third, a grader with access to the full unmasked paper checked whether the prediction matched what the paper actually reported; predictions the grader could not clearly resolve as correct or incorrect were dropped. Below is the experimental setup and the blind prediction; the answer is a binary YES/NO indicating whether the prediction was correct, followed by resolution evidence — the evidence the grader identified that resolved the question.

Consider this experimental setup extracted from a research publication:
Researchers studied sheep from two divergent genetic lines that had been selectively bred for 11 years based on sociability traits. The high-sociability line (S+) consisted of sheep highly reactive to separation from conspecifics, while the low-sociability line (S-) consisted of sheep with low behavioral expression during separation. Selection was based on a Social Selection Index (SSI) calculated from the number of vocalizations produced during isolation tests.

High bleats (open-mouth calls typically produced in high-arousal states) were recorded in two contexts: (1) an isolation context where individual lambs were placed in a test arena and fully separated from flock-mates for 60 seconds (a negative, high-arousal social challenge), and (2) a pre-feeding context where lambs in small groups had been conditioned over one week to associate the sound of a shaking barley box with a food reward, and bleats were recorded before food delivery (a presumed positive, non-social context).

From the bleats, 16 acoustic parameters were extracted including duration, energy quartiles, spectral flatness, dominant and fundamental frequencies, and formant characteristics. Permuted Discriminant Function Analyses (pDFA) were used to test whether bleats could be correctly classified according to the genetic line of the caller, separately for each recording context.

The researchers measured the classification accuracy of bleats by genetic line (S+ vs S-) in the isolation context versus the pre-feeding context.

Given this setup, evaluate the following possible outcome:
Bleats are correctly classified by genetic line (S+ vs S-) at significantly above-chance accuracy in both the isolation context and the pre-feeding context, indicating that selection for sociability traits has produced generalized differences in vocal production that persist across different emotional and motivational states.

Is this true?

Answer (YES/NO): NO